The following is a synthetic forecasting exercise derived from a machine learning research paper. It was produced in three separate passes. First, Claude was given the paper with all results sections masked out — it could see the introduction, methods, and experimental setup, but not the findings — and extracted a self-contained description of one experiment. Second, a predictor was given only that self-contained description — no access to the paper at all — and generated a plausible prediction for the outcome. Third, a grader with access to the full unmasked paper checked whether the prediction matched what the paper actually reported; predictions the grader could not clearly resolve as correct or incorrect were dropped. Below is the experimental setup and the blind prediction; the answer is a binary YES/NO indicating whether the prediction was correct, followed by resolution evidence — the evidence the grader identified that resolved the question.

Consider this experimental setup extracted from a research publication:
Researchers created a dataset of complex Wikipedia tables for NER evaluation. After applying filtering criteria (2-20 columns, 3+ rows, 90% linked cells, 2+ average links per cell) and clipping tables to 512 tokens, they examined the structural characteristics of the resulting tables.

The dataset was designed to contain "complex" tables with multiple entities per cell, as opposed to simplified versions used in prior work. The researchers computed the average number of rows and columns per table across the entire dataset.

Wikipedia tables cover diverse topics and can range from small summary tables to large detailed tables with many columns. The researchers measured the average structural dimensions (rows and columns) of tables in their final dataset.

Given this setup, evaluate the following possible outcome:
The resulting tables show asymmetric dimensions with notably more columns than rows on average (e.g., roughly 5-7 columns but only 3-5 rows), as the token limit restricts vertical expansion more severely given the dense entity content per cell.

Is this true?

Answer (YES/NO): NO